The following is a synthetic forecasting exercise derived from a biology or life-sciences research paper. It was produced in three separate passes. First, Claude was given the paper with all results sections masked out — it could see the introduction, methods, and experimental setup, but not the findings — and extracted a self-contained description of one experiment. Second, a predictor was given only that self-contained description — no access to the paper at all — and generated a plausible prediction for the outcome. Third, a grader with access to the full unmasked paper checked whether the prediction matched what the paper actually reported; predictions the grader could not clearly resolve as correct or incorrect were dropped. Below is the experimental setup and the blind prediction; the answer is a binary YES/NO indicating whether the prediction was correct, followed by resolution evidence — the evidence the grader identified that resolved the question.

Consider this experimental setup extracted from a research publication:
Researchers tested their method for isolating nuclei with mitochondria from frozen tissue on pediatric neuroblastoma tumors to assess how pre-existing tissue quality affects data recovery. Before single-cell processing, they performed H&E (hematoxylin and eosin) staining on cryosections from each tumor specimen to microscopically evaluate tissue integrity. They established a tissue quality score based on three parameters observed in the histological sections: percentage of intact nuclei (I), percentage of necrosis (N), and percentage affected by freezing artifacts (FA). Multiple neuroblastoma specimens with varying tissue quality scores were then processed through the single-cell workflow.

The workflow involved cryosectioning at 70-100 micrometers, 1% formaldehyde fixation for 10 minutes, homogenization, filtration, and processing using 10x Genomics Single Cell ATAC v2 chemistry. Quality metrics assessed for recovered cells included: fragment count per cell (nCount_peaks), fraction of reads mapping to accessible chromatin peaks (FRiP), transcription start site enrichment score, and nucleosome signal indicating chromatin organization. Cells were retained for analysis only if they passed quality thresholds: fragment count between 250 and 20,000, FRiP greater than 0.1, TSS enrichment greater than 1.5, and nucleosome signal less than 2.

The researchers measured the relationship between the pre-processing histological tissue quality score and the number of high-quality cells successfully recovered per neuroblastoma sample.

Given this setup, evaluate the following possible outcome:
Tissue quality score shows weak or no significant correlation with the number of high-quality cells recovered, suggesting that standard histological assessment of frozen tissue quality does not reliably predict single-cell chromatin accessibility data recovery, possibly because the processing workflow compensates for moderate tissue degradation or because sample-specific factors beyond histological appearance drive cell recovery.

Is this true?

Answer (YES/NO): NO